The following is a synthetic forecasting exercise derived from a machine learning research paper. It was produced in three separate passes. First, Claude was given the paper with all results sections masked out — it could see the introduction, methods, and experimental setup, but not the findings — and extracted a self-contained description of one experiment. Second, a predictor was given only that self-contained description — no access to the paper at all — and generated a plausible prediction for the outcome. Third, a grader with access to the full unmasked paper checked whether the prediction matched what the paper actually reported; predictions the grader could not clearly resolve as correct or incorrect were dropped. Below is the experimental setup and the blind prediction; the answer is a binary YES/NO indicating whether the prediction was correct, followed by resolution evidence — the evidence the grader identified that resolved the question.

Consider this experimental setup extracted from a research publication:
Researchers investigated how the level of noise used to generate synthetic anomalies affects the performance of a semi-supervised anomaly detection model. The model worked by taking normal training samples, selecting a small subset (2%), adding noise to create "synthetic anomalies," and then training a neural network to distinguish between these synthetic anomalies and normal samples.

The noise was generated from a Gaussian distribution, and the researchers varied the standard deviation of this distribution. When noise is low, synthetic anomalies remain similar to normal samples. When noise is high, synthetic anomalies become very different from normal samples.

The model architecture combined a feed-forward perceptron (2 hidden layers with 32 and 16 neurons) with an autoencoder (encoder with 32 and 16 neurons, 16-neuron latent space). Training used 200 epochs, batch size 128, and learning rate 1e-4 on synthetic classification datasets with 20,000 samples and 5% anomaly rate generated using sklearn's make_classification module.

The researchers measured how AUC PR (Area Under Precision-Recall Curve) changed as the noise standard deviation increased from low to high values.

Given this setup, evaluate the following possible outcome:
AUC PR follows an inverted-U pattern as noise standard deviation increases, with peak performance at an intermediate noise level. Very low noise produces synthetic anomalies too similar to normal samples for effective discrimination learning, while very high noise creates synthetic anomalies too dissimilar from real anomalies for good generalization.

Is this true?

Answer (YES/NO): NO